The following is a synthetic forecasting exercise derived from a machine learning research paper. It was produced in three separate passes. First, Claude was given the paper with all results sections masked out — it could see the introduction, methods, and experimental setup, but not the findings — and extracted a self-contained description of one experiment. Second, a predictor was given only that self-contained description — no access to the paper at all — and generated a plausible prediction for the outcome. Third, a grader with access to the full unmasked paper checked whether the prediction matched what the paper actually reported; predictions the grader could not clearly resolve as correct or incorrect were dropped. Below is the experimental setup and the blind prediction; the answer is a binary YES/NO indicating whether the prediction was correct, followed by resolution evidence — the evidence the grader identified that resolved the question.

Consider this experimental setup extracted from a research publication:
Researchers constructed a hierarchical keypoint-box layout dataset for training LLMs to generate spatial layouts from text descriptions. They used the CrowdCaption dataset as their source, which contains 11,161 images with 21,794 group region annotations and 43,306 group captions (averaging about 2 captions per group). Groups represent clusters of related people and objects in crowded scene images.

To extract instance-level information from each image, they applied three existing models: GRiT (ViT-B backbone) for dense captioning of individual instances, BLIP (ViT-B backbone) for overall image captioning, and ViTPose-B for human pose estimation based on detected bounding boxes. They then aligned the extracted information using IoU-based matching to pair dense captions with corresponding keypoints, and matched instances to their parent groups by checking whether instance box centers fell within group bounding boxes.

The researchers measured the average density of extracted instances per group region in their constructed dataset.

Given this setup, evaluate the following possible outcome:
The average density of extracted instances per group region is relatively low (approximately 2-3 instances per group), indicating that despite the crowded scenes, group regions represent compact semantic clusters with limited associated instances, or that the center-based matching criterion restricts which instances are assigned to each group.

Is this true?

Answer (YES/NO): NO